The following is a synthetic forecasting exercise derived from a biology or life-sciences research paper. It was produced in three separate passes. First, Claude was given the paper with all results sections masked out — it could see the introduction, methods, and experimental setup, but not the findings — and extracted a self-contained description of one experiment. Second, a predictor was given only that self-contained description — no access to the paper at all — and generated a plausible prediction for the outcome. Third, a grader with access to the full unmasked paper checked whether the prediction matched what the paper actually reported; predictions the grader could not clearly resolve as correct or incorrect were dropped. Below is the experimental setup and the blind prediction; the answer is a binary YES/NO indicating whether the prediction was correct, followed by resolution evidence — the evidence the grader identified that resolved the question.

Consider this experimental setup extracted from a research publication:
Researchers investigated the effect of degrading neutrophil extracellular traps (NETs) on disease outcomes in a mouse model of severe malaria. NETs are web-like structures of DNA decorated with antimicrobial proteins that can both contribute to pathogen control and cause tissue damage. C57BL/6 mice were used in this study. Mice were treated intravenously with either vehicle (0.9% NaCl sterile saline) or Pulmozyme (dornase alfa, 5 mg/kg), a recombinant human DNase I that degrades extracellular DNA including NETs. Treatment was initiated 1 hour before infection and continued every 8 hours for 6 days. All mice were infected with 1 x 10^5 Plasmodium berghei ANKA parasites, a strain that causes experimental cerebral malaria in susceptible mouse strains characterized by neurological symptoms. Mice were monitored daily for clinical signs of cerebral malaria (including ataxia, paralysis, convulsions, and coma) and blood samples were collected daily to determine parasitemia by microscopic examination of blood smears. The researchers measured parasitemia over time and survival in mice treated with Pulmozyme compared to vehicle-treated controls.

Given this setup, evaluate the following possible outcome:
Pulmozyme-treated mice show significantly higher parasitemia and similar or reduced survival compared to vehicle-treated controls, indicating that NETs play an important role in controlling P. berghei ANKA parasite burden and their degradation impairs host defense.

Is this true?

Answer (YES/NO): YES